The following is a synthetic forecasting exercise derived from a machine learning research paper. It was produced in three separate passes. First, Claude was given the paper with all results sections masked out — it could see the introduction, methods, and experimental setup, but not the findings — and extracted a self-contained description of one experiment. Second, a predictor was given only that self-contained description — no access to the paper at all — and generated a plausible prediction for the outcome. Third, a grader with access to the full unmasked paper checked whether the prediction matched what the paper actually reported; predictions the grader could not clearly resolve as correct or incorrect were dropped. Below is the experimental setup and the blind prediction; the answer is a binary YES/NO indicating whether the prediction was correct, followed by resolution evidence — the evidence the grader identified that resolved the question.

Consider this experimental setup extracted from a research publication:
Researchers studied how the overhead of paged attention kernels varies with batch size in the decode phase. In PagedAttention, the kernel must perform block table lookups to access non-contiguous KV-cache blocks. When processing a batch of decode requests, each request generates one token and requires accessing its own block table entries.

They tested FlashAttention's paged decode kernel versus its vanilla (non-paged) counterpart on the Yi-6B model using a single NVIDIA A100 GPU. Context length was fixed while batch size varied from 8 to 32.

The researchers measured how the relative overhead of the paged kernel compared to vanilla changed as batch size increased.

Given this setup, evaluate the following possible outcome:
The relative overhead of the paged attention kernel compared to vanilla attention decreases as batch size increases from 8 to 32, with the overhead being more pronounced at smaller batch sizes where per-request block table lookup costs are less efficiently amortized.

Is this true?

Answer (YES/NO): YES